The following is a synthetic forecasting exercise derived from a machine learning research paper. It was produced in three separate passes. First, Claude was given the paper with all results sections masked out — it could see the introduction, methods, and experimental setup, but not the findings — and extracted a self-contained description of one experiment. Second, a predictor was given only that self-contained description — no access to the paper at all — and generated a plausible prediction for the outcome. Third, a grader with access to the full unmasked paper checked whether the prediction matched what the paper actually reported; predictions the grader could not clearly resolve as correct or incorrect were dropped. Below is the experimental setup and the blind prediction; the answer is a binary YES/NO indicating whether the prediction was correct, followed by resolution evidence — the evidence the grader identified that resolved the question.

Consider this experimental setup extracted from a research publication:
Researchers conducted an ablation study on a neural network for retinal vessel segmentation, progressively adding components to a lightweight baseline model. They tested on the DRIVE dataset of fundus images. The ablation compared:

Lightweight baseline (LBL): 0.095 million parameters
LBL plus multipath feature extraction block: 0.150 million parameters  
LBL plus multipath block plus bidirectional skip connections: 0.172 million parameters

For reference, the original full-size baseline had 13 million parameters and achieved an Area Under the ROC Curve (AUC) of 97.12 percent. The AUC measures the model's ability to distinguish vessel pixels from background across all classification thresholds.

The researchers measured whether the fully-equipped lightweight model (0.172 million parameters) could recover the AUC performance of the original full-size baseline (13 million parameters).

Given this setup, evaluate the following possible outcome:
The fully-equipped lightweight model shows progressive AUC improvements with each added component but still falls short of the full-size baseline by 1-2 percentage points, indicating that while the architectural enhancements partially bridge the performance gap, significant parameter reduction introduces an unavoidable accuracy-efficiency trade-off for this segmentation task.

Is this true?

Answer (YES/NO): NO